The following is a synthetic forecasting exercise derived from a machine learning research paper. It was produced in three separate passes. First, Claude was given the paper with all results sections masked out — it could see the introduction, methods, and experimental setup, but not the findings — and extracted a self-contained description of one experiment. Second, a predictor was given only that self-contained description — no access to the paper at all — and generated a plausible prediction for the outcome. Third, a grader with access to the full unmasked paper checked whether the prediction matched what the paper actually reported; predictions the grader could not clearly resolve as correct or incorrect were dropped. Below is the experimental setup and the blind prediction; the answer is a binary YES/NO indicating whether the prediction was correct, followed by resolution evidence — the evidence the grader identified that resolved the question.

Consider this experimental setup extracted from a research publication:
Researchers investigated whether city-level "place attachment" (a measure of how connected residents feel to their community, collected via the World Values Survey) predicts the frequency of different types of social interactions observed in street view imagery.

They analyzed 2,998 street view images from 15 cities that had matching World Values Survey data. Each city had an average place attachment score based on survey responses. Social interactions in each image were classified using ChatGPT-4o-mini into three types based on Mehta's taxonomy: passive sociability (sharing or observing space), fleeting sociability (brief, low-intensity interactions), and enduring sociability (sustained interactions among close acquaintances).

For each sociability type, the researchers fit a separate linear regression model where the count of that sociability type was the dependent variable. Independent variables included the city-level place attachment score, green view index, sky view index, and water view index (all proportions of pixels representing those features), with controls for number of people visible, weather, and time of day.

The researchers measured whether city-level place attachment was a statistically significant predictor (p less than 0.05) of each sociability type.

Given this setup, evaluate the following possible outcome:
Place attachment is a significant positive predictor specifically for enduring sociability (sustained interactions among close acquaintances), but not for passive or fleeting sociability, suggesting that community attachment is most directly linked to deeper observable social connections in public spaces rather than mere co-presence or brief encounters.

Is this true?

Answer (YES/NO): NO